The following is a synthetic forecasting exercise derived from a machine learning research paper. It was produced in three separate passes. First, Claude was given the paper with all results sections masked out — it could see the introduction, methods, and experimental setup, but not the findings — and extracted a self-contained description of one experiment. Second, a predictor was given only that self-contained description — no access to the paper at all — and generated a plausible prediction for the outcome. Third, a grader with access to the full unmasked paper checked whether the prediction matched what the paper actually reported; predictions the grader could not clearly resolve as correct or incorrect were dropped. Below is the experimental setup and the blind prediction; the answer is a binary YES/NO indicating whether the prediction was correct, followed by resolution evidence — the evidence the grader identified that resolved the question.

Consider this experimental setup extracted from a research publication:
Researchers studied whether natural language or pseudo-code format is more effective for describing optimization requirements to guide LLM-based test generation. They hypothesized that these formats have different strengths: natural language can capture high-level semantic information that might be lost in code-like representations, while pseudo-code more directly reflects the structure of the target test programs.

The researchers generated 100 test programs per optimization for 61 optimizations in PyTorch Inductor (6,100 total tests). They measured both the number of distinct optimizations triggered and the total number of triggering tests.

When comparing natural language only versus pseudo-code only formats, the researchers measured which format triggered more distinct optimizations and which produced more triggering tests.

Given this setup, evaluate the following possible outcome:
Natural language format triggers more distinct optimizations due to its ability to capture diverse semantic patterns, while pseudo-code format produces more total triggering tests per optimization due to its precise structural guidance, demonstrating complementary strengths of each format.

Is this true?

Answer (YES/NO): YES